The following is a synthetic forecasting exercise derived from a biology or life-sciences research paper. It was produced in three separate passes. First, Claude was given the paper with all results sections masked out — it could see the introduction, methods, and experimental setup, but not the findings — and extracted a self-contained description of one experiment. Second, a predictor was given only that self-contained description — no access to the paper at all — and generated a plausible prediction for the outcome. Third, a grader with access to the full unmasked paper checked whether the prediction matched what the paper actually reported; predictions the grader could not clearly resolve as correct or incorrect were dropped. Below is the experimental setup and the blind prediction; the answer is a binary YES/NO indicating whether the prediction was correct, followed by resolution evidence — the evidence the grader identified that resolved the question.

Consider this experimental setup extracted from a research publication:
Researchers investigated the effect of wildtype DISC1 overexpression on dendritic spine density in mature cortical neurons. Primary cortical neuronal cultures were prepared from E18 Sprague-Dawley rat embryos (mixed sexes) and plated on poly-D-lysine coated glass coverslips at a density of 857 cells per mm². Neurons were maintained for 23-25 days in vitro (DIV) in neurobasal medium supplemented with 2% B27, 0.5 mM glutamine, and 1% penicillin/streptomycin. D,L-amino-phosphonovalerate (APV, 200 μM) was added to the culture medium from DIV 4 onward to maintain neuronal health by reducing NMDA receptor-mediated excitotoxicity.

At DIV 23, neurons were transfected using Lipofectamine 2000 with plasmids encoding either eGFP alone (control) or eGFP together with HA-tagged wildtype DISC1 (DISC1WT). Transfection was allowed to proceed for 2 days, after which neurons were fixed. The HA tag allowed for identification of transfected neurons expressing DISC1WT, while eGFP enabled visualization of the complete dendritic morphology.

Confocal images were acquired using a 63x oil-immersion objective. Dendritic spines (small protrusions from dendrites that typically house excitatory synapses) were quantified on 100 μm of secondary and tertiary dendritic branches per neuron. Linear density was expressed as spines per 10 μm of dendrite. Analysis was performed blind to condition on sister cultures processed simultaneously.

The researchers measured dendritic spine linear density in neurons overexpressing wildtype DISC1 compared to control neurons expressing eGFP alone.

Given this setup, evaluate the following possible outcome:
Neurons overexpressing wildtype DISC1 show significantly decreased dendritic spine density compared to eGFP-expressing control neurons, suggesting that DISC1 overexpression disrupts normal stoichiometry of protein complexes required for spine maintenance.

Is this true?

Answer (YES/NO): YES